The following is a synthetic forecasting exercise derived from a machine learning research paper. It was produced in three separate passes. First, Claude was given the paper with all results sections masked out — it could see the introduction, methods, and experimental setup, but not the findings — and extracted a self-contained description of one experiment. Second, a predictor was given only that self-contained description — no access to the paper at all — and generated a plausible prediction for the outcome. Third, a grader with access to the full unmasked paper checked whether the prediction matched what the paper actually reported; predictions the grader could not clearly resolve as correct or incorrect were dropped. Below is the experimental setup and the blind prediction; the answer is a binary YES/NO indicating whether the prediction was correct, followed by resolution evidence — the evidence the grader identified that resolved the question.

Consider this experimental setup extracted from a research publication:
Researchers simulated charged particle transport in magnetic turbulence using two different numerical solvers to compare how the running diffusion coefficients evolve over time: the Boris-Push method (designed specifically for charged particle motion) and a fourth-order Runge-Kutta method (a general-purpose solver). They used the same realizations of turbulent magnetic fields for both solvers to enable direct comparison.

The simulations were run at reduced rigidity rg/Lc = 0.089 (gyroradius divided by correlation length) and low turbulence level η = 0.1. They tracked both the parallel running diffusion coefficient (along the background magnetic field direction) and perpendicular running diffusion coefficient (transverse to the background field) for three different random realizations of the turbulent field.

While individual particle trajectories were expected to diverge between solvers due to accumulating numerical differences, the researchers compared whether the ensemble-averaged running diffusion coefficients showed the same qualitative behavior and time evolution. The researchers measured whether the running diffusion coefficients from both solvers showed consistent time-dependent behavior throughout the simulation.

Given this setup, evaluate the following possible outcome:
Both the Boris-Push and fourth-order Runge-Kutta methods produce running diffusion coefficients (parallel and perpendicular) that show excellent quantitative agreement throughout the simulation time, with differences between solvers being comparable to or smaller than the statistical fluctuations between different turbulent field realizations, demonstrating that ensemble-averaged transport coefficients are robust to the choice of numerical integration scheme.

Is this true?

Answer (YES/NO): NO